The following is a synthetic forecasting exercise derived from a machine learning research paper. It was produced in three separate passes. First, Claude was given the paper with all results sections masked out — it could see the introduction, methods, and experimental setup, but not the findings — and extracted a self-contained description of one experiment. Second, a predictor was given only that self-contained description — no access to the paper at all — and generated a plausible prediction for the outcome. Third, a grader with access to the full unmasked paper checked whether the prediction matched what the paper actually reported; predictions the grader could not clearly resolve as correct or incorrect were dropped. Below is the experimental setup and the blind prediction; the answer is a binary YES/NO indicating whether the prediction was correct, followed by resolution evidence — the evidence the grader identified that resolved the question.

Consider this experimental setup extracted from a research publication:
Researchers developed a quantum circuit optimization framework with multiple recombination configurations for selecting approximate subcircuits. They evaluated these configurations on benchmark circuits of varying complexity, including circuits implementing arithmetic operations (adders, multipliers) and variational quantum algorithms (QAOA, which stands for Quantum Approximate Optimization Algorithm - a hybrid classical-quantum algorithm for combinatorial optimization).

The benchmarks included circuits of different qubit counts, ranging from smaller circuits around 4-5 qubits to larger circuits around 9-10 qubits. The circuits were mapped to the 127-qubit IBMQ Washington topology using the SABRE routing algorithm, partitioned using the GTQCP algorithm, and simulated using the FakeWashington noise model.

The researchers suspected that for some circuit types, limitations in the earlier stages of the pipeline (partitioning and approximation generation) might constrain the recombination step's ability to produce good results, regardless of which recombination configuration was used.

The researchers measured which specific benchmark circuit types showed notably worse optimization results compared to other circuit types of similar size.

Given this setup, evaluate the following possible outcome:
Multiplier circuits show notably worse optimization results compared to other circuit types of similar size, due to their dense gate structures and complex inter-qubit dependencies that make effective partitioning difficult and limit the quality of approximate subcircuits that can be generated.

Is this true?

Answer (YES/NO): NO